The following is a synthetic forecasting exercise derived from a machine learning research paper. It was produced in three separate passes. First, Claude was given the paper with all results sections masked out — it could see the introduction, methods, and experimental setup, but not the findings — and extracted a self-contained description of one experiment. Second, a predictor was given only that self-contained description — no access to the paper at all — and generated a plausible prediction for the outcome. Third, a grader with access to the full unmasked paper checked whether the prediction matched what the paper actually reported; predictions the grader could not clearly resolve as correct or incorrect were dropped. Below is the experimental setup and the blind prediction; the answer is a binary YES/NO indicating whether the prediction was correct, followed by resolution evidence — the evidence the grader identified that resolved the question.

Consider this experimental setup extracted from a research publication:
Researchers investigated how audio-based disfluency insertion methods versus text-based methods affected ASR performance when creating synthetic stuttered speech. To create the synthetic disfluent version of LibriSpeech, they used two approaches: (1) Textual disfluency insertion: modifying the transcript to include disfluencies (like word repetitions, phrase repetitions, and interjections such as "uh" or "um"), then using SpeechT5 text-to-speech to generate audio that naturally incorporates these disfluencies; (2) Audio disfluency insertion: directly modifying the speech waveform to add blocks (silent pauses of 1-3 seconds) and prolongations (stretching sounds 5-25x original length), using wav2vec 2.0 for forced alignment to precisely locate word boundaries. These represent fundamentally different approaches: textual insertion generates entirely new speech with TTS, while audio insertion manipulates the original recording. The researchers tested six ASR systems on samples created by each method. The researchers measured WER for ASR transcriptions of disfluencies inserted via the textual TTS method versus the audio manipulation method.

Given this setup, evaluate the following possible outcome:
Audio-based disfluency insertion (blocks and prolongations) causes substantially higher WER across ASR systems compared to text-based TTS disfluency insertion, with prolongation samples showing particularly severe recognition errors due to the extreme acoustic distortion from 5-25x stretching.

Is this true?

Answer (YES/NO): NO